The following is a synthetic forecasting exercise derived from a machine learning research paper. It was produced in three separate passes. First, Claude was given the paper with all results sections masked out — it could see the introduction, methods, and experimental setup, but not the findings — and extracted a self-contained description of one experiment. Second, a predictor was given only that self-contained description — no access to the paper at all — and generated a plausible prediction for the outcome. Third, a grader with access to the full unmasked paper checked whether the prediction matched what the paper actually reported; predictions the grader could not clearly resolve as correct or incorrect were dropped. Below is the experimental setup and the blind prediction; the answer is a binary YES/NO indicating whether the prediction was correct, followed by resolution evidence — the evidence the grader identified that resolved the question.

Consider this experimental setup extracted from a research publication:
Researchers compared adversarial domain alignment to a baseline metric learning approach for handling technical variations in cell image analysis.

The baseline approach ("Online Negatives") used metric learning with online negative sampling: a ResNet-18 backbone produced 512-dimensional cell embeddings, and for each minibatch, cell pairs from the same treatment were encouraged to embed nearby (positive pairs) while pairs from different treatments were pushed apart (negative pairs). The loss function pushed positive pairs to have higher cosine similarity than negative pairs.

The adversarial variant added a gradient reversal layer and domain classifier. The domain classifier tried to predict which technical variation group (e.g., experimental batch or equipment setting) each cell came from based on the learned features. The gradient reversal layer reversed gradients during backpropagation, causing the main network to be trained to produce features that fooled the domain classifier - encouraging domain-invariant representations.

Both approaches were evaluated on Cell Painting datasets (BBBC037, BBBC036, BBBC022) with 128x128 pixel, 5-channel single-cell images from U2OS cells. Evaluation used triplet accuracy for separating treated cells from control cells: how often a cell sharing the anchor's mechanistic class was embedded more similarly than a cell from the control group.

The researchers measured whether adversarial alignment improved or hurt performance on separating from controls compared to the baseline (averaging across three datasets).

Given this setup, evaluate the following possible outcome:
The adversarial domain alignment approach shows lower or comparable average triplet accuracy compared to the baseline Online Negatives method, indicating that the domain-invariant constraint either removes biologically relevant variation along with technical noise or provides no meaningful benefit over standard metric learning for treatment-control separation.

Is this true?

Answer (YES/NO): YES